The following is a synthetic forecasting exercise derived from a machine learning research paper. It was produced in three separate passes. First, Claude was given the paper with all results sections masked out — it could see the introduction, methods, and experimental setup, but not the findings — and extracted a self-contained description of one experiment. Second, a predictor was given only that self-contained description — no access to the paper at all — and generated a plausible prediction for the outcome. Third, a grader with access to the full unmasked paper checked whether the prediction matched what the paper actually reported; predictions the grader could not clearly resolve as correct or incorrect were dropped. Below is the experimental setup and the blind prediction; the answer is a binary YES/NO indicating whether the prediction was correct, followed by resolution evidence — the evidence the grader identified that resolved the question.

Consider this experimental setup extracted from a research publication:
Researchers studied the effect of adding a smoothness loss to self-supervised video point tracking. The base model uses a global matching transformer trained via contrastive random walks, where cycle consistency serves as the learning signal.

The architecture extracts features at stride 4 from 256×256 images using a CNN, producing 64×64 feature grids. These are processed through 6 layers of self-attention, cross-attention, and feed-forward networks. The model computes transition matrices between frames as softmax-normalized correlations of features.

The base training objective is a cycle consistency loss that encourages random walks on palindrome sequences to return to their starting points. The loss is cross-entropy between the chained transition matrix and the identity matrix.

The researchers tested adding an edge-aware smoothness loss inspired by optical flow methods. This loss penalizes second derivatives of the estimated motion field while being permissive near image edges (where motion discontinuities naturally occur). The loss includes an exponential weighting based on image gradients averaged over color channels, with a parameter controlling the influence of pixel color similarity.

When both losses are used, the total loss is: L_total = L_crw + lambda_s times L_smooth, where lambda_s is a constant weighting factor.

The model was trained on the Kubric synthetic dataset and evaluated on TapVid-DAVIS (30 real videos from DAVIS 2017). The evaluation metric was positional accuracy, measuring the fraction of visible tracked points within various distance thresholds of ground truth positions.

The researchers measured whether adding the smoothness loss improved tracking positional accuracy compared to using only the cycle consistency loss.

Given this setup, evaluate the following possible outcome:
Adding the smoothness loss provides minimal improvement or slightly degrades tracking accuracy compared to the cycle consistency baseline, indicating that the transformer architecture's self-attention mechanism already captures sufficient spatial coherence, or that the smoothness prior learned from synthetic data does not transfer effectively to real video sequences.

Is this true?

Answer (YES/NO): YES